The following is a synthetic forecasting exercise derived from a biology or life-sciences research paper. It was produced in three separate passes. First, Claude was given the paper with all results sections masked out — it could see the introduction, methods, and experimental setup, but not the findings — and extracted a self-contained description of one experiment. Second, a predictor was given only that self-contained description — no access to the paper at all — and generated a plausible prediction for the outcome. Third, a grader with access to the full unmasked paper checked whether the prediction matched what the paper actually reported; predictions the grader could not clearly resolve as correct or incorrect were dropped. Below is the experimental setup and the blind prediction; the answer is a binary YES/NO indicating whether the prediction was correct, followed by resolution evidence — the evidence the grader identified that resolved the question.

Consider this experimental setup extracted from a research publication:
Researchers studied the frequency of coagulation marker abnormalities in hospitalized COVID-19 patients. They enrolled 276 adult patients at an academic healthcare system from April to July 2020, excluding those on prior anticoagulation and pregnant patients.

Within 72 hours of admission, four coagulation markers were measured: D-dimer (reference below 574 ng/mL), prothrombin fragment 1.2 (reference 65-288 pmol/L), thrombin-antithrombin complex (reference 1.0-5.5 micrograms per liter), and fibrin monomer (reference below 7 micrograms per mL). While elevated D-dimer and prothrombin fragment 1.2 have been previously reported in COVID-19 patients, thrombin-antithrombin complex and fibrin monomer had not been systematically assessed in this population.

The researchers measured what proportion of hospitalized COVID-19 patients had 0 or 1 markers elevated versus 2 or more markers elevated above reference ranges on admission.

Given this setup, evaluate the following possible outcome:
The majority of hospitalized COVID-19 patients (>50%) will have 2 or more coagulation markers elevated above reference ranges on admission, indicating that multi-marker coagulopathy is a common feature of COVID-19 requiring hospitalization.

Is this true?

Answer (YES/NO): YES